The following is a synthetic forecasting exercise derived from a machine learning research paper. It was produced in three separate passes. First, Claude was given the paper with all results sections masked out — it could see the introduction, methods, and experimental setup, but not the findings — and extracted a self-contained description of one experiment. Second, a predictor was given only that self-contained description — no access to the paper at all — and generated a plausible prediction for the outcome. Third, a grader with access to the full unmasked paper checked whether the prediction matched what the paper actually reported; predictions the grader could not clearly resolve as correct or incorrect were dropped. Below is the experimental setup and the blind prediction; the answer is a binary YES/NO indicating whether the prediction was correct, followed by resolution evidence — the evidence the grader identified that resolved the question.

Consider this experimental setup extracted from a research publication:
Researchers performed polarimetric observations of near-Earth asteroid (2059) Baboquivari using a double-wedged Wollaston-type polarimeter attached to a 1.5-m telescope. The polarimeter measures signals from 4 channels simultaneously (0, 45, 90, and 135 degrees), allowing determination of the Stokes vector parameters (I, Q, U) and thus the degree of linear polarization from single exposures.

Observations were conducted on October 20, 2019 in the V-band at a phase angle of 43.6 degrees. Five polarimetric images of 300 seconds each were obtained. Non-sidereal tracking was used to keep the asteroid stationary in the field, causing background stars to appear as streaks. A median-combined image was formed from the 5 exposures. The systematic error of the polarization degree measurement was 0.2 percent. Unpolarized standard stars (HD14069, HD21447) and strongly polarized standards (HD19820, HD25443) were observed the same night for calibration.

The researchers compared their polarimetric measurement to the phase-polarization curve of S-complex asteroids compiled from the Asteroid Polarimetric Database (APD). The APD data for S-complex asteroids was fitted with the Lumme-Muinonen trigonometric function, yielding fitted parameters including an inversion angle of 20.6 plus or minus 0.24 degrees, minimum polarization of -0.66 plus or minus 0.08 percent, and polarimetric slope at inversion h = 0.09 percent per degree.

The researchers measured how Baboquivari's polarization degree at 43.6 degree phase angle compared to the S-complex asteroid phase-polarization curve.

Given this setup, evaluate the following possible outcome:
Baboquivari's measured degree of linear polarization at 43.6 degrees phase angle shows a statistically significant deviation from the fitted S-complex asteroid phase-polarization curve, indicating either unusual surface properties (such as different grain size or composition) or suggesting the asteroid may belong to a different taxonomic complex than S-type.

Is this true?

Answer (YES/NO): NO